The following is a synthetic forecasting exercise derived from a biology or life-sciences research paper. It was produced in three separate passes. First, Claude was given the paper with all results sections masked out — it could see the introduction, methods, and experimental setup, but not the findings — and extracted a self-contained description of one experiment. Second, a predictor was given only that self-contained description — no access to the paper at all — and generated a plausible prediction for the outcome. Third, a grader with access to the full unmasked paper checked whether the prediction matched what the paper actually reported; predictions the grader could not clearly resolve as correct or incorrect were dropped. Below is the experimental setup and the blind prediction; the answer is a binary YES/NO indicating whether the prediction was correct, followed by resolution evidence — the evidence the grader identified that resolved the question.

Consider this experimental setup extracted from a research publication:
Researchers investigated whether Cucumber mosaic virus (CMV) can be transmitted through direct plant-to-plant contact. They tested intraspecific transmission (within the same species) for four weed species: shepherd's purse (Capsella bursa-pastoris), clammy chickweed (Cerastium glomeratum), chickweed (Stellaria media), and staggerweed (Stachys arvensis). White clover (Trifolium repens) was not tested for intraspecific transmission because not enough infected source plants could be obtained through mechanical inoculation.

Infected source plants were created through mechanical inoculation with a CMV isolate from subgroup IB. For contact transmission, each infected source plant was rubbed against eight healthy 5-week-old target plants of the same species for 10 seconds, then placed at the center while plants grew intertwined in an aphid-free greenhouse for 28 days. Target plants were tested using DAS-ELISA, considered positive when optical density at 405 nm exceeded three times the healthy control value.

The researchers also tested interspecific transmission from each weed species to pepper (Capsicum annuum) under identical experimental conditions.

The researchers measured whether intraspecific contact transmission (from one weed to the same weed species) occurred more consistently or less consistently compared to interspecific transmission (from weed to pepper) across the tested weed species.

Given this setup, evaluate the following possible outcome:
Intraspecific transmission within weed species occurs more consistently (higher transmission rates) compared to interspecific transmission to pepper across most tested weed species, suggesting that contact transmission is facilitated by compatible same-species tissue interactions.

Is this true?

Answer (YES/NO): YES